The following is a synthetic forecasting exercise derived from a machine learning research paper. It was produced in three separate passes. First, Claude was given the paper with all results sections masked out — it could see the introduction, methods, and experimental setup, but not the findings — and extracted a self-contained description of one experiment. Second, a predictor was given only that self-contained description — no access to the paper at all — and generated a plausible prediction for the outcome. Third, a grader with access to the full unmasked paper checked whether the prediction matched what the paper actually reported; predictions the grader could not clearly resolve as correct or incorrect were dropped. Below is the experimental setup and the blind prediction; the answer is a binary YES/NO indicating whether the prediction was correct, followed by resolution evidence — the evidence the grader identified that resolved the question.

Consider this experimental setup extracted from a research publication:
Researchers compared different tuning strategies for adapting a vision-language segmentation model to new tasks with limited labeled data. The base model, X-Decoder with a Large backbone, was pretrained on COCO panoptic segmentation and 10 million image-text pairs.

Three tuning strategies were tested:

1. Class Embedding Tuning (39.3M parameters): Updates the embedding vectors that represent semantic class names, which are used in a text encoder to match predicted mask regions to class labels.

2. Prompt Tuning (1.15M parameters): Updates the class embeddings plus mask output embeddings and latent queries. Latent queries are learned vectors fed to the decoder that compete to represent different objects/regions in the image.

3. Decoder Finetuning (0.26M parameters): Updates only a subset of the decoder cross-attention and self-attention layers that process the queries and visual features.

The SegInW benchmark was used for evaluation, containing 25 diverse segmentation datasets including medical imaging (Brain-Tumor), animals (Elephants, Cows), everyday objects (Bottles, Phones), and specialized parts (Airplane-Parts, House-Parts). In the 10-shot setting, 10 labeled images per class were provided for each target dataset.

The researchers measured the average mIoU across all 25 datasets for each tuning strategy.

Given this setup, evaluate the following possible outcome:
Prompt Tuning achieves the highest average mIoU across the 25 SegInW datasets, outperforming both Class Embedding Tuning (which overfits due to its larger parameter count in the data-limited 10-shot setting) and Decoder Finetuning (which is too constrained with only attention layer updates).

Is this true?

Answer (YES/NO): YES